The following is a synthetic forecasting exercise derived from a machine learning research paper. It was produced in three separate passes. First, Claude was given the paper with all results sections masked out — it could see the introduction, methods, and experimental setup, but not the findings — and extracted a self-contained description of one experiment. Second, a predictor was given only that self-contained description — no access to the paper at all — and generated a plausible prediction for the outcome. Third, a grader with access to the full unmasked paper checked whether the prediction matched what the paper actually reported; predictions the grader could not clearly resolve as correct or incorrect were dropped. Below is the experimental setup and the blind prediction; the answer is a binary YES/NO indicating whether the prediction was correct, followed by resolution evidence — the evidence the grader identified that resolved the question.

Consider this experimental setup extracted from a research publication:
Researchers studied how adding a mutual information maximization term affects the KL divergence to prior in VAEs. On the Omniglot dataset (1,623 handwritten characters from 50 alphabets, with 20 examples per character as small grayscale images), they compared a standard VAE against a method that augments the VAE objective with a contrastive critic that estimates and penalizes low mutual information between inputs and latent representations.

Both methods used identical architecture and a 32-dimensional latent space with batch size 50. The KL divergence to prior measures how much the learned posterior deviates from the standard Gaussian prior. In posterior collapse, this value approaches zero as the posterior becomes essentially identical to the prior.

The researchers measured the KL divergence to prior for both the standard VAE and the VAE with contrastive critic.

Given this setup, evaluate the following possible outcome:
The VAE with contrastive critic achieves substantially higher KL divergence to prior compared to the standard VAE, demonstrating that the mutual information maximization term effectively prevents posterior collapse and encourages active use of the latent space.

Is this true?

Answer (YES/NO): YES